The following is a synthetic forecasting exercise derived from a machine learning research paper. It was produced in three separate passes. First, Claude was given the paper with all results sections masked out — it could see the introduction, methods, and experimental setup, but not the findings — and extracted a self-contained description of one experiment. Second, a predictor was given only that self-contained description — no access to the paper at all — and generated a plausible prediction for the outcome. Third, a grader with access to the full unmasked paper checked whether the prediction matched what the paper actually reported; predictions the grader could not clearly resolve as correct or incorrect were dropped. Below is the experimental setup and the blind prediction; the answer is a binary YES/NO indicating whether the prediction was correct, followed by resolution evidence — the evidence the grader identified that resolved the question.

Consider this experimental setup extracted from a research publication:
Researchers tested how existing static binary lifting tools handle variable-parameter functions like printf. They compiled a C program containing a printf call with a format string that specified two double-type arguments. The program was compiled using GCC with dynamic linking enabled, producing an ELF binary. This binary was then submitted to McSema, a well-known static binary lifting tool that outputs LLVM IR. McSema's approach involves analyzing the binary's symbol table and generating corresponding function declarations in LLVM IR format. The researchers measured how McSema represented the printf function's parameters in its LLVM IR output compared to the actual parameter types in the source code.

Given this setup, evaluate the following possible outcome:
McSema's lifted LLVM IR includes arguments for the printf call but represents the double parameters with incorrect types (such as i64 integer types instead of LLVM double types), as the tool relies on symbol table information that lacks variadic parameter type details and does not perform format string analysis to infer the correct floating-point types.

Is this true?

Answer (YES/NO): YES